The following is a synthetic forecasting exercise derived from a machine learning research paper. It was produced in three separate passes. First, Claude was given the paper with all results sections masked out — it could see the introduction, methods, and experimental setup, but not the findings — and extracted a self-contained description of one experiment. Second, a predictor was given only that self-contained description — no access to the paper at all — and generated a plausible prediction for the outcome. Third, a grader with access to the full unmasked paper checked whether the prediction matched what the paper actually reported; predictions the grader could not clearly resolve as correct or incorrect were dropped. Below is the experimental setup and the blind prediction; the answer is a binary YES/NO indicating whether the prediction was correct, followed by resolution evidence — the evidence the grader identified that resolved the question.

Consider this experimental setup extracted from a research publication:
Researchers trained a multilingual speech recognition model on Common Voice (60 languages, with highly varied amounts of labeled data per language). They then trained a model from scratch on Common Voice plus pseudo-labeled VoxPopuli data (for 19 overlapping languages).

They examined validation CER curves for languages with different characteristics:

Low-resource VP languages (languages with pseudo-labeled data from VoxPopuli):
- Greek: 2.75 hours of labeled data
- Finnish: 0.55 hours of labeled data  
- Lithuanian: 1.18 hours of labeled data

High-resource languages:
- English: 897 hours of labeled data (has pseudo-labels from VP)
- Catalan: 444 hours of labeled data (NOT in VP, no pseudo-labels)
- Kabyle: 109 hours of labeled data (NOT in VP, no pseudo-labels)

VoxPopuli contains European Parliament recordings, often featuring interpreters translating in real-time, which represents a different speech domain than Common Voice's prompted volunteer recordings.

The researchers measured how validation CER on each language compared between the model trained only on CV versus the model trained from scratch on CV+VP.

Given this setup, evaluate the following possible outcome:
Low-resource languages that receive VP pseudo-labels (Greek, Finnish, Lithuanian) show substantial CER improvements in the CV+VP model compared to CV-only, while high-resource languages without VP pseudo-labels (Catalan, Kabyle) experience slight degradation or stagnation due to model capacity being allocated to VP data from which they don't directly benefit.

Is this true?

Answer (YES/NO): NO